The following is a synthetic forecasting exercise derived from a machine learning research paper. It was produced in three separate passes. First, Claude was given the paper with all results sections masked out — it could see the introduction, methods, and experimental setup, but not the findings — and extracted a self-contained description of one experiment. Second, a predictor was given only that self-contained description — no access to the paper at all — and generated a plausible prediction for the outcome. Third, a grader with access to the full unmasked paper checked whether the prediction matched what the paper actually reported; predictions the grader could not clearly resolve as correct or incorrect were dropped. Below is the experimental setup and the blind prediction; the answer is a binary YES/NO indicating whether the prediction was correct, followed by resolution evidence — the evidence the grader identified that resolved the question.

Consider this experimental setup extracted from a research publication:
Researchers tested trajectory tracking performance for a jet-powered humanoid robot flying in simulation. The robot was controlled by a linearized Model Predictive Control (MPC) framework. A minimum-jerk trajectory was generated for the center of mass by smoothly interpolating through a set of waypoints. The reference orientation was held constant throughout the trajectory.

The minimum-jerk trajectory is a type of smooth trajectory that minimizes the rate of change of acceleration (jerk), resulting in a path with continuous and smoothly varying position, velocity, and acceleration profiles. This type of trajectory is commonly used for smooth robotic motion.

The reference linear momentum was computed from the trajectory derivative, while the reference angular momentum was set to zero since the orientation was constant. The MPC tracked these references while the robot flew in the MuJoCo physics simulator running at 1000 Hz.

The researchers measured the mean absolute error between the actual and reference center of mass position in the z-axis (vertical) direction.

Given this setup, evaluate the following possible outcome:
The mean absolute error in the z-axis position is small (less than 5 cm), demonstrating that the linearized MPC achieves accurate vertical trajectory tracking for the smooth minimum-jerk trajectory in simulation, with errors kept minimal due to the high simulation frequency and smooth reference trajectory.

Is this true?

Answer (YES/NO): NO